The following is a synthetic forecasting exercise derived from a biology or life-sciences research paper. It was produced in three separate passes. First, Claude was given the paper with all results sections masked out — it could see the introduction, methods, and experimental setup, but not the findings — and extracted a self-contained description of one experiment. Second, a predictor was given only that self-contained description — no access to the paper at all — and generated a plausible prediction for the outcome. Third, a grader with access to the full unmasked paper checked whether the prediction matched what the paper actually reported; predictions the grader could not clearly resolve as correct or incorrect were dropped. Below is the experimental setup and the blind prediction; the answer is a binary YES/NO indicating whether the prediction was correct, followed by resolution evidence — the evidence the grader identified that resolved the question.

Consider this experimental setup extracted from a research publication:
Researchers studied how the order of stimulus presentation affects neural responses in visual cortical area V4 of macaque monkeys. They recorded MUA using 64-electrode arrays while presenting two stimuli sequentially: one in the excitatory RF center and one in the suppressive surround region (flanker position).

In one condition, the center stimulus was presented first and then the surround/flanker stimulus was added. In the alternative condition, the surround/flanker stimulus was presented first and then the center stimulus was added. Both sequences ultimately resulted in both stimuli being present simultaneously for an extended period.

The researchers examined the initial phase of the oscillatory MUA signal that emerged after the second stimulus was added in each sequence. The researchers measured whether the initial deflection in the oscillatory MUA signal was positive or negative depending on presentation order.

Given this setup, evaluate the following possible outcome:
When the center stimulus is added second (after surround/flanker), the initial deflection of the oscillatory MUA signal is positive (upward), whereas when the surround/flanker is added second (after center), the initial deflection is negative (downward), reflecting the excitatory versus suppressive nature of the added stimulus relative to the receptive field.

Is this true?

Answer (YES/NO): YES